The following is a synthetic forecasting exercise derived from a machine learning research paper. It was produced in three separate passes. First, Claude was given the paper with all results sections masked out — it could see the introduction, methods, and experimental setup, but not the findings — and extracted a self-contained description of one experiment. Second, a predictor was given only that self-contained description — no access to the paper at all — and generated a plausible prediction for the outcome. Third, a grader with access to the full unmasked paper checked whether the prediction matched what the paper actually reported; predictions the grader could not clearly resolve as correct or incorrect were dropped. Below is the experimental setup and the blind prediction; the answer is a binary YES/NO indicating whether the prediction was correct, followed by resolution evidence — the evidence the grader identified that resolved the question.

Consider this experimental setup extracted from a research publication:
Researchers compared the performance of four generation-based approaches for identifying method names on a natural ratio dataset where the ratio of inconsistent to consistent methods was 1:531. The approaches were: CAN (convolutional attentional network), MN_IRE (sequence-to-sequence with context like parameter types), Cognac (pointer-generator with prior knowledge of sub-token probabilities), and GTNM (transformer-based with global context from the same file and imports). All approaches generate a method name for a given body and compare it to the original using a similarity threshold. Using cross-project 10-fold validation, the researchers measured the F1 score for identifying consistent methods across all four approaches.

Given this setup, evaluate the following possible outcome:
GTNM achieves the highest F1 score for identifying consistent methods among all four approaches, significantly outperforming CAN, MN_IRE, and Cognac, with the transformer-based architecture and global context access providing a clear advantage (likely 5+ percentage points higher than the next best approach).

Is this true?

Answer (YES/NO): YES